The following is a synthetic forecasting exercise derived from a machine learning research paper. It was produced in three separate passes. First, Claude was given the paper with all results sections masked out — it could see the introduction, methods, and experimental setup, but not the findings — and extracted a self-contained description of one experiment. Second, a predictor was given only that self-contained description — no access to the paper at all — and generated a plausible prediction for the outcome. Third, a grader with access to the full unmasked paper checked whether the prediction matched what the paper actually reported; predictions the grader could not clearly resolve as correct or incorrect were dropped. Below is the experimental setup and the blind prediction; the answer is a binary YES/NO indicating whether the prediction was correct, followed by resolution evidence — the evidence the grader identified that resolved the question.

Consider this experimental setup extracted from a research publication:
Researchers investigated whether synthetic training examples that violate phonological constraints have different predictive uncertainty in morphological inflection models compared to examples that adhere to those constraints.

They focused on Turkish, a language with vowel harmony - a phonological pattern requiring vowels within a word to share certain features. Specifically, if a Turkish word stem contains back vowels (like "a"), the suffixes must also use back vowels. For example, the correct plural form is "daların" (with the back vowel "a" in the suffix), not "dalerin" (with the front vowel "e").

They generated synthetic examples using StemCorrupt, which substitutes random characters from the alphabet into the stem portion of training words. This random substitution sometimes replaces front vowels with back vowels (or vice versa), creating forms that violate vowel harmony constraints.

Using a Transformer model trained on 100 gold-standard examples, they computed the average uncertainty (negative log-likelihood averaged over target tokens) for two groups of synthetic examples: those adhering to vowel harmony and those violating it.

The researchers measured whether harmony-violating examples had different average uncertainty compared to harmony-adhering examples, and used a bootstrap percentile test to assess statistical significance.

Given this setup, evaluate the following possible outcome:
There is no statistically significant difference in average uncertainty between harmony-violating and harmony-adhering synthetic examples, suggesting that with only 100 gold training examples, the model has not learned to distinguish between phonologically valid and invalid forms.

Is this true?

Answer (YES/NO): NO